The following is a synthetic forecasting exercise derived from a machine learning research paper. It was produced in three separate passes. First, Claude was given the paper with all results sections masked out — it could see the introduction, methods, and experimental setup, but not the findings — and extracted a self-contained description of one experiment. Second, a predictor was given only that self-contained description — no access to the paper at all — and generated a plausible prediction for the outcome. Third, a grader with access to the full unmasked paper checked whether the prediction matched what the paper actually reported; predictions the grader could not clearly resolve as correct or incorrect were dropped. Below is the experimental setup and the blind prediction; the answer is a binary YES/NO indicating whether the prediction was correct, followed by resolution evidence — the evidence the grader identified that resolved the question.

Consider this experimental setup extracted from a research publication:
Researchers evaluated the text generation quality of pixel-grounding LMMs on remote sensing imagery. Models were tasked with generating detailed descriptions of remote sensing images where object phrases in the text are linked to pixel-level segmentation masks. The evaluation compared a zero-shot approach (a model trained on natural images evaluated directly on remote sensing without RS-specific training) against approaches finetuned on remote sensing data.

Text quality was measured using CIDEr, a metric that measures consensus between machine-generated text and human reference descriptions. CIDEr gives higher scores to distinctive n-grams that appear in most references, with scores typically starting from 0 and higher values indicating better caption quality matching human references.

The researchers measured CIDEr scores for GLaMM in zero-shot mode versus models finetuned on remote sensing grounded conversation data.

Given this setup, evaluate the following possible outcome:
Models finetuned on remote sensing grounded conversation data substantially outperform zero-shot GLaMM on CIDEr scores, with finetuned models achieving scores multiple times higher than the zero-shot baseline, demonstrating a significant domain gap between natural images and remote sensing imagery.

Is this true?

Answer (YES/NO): YES